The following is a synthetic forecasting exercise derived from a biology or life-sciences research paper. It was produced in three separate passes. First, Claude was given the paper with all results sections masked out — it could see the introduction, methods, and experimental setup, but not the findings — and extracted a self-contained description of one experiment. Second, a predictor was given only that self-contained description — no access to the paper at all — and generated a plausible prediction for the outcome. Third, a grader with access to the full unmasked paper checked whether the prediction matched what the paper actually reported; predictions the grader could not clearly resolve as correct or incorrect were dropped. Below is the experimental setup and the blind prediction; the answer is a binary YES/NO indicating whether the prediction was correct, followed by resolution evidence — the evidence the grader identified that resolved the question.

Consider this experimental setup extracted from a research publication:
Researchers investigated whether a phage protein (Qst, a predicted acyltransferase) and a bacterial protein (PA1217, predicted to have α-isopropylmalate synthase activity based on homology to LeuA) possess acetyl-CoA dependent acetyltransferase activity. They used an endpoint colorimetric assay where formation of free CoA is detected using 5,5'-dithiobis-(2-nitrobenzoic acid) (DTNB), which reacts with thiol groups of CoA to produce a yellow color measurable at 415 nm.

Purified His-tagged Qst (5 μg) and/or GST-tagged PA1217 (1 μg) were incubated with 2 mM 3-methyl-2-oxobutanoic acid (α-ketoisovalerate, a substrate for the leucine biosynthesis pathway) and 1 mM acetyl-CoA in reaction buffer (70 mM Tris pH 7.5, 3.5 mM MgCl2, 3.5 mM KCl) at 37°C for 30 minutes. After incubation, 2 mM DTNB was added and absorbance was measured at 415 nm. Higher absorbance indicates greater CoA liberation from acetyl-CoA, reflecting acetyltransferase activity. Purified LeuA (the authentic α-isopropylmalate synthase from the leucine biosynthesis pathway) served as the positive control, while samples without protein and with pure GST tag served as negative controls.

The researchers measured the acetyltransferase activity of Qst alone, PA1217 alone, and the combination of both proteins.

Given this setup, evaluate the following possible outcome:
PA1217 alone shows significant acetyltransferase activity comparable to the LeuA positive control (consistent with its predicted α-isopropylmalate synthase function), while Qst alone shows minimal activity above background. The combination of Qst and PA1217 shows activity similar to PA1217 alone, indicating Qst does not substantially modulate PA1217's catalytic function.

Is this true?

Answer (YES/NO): NO